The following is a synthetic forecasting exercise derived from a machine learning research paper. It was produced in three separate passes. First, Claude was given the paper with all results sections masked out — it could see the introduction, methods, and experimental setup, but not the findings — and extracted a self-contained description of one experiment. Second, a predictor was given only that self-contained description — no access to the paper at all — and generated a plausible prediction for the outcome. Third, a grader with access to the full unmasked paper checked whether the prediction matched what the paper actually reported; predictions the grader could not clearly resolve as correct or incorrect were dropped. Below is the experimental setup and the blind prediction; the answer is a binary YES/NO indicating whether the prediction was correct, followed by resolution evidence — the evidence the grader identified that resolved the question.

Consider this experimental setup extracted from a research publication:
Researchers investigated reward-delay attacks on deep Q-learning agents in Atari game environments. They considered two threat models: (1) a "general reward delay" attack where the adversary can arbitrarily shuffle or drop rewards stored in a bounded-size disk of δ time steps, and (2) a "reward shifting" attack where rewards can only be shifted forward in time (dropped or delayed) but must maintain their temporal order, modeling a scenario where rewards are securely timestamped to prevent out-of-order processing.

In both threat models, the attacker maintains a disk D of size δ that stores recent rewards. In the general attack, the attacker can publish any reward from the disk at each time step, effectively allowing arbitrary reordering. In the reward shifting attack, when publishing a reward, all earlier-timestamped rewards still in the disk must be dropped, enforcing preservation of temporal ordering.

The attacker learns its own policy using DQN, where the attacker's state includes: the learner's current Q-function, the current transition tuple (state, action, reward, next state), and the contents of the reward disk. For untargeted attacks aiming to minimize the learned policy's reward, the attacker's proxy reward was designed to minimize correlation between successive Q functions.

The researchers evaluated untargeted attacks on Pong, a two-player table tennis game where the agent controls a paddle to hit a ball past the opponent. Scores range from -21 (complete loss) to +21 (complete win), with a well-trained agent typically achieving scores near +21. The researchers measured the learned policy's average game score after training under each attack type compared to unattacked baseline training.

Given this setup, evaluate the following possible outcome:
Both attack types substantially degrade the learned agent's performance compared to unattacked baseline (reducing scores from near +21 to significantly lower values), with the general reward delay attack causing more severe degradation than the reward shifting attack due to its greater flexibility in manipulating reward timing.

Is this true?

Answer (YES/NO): NO